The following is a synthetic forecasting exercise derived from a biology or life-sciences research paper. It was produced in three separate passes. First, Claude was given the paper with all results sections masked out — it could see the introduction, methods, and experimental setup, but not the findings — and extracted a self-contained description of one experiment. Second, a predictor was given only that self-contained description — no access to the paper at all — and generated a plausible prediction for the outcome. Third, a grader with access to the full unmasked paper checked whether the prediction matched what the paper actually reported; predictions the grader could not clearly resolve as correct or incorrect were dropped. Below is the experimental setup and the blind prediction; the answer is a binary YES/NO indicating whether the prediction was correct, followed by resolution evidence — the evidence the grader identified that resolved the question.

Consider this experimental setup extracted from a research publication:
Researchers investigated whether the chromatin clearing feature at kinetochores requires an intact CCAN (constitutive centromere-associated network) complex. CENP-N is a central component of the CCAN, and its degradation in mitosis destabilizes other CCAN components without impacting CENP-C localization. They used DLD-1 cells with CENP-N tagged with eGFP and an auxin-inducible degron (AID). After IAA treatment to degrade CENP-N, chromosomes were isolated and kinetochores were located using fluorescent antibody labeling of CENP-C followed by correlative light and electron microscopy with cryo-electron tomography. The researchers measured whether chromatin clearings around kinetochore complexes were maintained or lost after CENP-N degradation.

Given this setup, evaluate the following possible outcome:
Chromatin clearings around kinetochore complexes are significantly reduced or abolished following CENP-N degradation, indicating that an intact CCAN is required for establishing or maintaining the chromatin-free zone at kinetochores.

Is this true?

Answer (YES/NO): NO